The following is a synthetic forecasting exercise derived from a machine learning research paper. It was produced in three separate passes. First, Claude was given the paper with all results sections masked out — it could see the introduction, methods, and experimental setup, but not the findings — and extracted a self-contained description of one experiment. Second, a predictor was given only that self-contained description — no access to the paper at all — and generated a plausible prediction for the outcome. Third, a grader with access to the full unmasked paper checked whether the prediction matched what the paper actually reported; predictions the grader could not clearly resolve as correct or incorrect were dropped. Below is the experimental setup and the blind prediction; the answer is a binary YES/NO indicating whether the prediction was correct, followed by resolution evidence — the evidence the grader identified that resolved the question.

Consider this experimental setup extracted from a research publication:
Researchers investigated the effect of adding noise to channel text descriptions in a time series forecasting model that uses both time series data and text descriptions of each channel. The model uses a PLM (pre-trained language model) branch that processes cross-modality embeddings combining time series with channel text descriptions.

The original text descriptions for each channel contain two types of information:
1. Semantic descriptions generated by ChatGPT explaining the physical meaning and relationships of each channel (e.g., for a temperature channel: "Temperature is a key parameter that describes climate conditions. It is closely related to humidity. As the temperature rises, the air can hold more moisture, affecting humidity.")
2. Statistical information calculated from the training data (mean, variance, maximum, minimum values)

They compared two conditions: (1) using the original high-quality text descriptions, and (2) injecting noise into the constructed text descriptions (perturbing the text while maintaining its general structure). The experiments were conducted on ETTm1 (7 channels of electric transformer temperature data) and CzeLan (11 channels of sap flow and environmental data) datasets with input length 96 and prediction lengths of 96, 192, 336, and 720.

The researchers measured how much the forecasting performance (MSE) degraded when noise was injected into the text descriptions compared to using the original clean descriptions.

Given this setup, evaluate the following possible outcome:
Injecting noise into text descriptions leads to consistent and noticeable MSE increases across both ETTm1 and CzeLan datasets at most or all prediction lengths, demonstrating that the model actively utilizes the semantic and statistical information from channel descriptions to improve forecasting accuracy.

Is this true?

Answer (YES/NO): NO